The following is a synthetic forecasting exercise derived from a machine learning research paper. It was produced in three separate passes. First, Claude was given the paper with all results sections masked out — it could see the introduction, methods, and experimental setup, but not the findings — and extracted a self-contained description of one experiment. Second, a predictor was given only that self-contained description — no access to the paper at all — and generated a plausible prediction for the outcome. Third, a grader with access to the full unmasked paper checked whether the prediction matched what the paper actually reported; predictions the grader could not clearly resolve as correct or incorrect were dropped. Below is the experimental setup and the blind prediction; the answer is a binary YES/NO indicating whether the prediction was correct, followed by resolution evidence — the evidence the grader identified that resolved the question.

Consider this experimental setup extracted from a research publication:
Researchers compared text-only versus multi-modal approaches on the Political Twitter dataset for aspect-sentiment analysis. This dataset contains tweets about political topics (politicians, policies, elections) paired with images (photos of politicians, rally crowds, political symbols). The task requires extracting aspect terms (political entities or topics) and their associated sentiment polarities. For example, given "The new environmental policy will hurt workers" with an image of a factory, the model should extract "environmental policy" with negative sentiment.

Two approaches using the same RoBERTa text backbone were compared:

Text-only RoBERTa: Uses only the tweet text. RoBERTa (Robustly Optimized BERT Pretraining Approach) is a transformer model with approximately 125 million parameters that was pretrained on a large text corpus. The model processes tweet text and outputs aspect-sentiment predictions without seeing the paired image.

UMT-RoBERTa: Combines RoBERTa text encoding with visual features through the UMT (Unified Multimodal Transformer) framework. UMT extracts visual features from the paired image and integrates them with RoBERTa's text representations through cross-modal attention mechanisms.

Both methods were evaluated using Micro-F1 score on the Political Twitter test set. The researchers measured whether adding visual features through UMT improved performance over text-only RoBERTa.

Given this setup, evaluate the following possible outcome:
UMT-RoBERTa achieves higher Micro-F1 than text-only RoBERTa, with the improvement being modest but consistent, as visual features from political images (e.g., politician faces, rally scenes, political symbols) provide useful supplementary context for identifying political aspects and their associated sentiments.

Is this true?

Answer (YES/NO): YES